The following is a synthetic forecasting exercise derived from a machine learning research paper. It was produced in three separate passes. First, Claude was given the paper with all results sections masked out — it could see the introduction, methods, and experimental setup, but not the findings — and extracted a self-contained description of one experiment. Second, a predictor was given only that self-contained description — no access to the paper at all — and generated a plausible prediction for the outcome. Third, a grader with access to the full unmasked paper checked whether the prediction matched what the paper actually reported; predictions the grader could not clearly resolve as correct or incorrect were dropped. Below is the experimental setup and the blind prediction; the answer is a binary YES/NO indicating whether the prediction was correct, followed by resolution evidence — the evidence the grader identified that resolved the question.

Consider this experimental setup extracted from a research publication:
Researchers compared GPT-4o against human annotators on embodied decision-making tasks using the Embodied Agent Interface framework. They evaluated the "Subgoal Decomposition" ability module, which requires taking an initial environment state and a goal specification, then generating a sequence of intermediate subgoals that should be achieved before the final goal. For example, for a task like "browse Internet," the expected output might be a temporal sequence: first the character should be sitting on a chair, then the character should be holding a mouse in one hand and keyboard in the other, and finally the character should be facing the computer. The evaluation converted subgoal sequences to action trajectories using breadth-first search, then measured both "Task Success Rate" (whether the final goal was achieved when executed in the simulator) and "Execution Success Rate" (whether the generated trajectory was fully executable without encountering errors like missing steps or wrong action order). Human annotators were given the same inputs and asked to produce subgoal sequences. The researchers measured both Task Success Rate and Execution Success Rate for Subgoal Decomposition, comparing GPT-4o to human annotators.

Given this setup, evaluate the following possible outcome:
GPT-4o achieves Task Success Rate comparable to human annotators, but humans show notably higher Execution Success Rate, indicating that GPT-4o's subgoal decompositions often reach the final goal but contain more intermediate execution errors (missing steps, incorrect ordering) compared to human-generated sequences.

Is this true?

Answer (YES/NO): NO